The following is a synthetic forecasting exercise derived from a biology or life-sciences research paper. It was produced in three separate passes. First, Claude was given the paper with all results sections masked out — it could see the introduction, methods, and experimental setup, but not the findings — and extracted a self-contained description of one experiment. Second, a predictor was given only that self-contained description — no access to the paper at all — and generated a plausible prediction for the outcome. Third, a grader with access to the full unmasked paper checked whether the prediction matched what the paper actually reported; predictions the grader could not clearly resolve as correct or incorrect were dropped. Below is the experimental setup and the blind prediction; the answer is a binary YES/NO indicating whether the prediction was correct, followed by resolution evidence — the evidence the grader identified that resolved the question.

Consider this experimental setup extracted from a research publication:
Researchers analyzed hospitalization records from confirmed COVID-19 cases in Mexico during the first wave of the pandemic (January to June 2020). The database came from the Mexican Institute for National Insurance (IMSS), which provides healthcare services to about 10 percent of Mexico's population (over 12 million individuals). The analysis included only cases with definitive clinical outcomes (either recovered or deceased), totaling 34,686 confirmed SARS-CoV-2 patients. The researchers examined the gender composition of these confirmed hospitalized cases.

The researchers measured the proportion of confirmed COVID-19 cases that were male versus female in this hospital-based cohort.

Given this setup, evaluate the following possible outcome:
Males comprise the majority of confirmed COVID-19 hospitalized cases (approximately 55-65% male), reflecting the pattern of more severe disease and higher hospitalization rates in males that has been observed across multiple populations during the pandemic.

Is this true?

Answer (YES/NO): YES